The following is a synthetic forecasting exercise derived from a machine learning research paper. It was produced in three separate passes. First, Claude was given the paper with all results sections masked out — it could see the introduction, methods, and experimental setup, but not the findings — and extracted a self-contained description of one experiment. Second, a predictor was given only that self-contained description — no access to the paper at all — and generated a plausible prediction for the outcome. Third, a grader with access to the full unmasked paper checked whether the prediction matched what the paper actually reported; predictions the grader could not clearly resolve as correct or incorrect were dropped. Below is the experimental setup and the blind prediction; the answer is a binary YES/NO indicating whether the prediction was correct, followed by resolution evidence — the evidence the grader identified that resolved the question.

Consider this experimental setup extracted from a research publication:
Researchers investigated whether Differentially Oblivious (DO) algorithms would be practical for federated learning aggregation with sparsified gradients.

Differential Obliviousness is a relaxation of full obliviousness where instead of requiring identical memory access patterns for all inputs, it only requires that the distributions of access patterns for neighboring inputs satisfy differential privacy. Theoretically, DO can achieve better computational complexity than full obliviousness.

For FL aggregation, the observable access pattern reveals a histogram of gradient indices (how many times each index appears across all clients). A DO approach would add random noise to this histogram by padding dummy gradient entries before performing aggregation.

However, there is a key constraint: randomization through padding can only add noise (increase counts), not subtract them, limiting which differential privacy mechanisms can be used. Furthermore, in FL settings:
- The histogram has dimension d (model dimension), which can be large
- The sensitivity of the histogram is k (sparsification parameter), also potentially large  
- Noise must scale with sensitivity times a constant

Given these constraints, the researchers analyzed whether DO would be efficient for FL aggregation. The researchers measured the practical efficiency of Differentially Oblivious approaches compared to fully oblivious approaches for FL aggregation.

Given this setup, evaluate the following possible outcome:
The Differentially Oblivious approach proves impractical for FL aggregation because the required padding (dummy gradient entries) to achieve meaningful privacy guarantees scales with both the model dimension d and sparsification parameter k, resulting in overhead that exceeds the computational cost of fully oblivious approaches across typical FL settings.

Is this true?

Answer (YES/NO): YES